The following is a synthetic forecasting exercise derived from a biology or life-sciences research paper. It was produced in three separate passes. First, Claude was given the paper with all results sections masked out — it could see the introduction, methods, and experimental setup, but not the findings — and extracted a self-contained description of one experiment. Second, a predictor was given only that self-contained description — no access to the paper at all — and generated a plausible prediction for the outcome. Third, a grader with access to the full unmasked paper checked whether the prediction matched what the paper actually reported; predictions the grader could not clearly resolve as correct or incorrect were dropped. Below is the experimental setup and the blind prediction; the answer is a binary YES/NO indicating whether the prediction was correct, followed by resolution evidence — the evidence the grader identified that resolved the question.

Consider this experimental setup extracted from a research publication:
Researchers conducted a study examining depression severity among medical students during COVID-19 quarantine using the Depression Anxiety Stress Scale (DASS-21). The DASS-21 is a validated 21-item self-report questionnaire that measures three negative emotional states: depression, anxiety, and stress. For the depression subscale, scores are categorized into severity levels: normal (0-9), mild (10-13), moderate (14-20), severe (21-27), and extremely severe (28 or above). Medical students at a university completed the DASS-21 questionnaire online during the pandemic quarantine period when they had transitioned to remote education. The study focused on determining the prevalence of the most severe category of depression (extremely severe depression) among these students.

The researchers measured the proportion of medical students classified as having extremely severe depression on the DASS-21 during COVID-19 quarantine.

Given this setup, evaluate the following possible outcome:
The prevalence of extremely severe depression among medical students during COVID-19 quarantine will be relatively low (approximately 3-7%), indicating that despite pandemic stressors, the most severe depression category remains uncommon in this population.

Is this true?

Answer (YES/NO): NO